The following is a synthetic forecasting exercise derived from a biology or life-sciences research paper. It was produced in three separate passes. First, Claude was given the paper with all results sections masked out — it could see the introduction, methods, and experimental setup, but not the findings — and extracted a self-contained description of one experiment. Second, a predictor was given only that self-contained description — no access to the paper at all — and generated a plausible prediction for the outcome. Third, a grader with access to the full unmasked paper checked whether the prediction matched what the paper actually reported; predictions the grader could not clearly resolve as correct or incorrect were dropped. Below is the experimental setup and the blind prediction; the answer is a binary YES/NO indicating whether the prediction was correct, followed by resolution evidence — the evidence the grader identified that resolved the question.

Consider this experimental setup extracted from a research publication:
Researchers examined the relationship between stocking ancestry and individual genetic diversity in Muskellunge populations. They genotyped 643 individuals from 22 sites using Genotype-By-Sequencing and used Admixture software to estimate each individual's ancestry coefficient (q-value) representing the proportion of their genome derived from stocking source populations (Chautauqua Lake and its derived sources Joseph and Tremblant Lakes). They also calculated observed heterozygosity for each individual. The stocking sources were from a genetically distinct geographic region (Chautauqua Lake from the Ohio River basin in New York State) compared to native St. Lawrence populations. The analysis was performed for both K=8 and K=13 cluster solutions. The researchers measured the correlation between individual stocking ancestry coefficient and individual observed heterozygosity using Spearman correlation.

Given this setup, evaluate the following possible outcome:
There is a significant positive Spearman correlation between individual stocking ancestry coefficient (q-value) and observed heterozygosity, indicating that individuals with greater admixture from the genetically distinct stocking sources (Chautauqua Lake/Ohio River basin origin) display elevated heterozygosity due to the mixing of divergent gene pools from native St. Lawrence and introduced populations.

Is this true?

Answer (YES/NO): YES